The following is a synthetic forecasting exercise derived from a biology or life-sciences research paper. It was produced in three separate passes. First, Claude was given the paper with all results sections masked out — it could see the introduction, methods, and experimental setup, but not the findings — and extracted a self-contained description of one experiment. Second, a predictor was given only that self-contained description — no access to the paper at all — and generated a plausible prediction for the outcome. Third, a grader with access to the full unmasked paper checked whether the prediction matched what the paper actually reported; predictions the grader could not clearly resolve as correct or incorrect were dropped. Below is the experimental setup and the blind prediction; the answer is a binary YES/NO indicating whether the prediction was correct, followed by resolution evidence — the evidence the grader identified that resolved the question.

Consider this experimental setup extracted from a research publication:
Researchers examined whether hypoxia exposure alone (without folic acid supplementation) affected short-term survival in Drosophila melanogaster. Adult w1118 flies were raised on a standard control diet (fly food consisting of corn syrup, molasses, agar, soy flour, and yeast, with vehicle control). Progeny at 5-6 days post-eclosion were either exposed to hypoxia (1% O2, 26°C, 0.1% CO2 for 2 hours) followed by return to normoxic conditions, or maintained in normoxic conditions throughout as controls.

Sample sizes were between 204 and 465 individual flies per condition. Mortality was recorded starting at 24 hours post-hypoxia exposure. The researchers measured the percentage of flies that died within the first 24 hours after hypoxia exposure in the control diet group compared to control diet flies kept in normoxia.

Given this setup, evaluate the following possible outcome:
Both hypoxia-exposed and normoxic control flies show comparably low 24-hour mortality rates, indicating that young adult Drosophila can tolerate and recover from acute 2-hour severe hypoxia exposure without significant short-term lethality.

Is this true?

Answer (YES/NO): NO